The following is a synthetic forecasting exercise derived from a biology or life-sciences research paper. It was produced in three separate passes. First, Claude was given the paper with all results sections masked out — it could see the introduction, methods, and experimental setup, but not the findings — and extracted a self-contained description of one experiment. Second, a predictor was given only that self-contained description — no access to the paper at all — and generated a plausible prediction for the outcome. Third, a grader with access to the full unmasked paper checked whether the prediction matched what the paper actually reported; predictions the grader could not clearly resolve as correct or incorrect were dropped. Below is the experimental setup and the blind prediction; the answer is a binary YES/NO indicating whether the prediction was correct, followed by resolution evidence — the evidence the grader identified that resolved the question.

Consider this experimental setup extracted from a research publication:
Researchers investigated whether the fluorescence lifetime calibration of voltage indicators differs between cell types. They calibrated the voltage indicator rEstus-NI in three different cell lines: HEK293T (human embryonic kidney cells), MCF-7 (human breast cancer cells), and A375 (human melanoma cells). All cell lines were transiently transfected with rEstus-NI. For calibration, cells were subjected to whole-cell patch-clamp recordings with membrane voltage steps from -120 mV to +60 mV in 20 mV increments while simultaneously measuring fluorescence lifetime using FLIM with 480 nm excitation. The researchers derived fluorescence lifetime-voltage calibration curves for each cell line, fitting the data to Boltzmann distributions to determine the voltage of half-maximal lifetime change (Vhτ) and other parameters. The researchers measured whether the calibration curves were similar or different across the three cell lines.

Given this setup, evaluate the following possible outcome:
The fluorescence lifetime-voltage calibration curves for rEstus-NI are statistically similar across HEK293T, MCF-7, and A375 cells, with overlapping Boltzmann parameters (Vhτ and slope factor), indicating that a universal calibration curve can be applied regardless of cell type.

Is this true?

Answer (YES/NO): NO